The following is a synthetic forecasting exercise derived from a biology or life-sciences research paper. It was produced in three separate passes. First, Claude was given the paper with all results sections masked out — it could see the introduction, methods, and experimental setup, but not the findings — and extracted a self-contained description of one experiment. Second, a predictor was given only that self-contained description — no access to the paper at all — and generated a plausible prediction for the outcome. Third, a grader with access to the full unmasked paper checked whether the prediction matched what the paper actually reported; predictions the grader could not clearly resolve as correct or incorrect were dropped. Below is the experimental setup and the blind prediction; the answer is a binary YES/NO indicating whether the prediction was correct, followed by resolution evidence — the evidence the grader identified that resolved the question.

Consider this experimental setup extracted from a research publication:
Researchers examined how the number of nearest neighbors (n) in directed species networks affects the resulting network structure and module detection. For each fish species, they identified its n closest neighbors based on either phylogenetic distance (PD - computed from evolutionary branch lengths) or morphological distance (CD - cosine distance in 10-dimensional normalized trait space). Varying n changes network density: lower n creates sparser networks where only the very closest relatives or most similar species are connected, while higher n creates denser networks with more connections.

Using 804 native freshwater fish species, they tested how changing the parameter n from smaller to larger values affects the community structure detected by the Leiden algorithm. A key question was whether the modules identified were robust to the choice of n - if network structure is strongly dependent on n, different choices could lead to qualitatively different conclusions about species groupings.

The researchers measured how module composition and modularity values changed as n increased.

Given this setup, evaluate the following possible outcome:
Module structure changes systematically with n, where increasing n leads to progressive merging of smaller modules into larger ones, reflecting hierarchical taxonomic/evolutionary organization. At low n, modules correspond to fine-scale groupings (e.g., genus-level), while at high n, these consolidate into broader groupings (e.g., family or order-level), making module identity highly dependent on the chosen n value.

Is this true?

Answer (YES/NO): NO